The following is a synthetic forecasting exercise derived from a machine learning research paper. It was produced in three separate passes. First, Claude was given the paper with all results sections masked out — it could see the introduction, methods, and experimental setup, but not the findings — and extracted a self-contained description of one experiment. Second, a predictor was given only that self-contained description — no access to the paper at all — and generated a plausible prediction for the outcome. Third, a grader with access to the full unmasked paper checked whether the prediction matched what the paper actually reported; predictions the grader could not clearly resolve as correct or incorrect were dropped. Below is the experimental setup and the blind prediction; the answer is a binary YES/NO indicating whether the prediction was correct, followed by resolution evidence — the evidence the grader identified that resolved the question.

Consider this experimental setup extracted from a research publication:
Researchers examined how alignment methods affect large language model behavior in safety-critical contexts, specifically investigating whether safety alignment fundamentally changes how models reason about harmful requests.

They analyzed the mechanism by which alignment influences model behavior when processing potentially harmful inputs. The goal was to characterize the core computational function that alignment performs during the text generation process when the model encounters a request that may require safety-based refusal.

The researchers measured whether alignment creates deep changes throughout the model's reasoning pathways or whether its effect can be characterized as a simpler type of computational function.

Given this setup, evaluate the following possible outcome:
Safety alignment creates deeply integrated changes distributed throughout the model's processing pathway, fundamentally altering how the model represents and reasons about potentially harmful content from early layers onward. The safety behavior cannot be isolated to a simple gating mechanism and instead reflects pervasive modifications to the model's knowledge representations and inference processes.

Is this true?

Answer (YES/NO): NO